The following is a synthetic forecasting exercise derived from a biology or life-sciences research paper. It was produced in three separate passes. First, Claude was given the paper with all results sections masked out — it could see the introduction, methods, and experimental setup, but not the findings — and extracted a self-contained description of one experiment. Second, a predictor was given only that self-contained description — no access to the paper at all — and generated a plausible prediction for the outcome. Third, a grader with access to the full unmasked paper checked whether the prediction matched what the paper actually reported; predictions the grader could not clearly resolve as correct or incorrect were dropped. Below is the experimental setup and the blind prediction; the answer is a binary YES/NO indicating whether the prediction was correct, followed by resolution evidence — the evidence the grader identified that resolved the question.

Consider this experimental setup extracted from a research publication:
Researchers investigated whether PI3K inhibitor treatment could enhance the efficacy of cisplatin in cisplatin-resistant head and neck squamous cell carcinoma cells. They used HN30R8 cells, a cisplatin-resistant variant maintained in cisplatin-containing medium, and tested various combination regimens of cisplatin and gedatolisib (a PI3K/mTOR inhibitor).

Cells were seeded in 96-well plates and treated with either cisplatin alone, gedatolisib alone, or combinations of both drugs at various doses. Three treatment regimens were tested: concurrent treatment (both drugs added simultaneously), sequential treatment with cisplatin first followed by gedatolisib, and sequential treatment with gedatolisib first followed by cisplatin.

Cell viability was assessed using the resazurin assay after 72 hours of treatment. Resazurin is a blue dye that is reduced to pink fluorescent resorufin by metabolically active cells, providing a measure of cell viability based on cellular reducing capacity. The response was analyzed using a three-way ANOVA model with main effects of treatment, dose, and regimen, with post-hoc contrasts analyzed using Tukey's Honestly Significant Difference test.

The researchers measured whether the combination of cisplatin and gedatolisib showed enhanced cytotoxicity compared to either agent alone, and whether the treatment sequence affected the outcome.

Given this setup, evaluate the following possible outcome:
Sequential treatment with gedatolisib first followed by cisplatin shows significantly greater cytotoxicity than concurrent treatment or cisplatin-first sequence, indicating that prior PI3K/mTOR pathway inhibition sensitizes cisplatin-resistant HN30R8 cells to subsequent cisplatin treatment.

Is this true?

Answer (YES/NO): NO